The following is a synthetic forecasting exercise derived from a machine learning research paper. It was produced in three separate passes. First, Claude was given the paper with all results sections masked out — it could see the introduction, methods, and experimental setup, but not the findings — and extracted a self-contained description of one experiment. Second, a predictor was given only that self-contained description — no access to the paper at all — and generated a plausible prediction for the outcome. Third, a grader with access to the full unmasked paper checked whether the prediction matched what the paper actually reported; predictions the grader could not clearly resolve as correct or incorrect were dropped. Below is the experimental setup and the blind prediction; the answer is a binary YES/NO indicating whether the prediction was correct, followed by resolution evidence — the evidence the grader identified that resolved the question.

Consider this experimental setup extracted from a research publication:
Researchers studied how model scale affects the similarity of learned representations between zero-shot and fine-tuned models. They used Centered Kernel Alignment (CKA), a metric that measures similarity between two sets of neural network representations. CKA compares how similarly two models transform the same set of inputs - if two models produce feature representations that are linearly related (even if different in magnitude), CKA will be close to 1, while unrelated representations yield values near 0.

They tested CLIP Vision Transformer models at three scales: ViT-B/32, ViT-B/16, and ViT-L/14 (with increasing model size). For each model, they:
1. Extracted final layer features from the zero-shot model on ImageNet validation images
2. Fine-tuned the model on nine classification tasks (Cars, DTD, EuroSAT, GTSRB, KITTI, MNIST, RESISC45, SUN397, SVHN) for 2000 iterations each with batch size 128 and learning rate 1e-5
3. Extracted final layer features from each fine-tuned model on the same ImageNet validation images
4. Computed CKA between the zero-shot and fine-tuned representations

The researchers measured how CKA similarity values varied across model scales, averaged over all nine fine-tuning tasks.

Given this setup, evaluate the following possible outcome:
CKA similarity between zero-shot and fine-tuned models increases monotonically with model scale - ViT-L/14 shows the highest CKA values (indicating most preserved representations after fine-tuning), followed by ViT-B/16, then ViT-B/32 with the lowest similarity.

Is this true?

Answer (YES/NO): YES